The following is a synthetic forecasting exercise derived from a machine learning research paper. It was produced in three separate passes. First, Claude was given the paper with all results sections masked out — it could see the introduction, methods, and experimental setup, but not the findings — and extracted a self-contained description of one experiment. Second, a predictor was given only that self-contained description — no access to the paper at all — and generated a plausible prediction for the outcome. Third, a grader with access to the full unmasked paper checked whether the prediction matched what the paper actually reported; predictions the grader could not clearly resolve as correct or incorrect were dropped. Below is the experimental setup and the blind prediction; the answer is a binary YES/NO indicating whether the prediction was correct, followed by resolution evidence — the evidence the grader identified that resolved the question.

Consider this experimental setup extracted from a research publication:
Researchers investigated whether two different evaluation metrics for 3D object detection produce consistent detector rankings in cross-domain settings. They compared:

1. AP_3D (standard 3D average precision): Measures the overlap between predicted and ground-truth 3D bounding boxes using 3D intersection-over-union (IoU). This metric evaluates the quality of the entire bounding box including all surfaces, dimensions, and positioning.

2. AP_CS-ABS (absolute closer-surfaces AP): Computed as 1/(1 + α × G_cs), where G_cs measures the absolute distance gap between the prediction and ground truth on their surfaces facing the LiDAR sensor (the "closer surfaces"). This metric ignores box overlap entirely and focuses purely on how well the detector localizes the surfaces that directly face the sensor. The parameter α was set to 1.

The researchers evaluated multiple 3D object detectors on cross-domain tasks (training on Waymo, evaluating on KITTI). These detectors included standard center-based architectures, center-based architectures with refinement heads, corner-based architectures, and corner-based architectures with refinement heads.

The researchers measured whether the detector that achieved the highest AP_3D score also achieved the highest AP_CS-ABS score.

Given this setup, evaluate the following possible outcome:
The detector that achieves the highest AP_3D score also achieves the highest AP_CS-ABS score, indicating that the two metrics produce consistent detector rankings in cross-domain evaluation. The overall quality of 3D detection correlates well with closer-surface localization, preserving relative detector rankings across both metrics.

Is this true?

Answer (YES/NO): YES